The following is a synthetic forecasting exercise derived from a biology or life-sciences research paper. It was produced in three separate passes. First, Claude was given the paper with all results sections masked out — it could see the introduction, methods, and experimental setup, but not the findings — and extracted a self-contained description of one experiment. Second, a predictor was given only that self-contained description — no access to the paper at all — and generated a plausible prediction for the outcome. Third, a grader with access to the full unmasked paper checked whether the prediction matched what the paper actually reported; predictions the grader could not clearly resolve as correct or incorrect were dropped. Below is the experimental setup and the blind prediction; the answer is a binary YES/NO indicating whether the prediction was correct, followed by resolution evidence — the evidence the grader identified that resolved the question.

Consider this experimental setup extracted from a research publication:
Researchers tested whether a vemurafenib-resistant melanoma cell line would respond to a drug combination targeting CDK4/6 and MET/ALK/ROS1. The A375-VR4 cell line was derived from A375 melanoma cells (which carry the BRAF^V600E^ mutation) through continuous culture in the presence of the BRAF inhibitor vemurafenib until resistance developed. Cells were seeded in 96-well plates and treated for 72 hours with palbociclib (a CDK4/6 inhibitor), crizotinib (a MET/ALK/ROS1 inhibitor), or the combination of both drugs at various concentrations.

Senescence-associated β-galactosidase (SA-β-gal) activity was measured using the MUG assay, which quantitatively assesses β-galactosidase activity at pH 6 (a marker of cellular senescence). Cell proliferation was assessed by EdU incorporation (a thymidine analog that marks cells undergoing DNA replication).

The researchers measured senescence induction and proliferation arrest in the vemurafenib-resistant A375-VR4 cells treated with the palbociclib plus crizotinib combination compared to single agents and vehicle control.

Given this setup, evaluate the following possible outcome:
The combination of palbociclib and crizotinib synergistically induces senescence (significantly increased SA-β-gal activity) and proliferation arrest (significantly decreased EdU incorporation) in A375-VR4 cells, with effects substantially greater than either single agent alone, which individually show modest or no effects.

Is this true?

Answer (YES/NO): NO